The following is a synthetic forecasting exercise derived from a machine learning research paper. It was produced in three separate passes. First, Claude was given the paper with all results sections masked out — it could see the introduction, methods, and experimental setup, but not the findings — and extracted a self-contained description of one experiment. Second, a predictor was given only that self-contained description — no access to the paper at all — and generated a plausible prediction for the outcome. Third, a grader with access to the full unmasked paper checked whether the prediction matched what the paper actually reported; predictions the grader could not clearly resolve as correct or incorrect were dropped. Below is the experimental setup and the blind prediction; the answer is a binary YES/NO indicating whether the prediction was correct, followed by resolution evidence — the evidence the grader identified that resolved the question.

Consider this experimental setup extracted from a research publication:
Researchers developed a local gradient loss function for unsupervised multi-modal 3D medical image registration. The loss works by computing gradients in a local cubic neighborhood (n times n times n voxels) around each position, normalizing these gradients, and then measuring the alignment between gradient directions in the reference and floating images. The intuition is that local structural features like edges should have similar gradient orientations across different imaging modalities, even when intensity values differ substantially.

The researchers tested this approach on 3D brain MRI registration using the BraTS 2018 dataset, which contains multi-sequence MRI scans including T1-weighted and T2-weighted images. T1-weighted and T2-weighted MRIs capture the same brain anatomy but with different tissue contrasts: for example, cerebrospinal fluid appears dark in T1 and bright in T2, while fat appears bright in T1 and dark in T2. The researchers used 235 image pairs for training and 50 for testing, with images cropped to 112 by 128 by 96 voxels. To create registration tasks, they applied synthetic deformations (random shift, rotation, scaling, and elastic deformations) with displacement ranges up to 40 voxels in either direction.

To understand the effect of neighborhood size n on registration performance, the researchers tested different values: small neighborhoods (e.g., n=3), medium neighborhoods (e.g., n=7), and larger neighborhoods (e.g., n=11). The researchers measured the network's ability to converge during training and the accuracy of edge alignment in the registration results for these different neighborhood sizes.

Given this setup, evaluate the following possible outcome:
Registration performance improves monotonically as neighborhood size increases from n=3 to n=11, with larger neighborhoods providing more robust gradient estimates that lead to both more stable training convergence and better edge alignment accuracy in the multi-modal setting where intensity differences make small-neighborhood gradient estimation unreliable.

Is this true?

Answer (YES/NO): NO